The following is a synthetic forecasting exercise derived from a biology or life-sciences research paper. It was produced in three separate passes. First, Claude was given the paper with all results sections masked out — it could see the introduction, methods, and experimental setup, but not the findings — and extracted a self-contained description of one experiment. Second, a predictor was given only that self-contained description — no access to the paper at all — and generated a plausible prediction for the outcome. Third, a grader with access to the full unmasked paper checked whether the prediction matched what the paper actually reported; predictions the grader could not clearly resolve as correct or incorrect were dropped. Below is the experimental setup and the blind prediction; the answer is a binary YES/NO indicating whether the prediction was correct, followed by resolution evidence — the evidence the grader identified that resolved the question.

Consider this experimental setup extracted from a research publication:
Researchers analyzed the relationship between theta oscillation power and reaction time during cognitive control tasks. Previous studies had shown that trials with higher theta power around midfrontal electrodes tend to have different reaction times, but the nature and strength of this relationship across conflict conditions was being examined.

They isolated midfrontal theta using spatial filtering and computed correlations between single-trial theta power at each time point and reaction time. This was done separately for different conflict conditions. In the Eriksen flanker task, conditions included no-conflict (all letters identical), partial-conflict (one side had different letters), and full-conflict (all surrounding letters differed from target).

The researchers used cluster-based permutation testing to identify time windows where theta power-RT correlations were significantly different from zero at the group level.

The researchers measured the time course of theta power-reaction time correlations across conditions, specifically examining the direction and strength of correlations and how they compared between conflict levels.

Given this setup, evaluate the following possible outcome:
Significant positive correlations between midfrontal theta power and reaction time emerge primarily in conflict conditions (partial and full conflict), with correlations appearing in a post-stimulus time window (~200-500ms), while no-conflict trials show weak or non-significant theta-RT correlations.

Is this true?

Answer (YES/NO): NO